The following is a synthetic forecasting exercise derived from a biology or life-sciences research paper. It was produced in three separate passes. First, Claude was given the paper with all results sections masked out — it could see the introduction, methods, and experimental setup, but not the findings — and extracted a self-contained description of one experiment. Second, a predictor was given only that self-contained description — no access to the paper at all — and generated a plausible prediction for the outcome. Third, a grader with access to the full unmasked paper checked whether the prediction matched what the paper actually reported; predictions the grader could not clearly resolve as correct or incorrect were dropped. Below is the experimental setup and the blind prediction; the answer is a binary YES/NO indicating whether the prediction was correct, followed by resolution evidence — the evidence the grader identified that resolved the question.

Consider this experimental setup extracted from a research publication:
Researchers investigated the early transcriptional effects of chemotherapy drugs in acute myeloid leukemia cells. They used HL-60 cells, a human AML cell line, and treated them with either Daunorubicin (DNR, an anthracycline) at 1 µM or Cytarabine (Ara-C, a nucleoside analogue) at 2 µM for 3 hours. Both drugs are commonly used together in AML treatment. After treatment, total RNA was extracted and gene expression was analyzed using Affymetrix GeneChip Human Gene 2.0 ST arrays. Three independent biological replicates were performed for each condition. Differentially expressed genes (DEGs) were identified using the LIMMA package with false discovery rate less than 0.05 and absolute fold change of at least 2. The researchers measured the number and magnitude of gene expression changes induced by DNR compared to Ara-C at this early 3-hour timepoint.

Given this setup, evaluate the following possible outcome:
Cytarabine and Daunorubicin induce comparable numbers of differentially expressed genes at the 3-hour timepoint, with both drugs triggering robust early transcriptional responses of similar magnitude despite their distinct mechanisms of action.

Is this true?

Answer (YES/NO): NO